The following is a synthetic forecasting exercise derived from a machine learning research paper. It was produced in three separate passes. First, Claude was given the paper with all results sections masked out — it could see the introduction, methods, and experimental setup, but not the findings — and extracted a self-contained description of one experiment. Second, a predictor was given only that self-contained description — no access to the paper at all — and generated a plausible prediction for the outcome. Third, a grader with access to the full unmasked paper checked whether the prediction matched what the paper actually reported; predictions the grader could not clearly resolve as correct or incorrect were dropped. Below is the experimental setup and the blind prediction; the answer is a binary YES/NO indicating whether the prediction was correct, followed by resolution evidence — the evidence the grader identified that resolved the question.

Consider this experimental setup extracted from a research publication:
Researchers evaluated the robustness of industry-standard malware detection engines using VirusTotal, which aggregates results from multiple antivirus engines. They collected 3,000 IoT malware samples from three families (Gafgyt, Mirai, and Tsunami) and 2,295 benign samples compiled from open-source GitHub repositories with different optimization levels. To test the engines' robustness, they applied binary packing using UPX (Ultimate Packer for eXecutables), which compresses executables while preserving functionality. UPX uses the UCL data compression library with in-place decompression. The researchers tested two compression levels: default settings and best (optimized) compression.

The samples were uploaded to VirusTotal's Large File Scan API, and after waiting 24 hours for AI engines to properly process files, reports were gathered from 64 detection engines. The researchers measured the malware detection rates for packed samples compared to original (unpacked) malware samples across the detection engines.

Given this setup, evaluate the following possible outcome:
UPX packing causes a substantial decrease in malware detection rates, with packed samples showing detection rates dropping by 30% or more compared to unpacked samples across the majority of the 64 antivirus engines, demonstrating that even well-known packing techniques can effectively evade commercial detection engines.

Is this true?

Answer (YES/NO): NO